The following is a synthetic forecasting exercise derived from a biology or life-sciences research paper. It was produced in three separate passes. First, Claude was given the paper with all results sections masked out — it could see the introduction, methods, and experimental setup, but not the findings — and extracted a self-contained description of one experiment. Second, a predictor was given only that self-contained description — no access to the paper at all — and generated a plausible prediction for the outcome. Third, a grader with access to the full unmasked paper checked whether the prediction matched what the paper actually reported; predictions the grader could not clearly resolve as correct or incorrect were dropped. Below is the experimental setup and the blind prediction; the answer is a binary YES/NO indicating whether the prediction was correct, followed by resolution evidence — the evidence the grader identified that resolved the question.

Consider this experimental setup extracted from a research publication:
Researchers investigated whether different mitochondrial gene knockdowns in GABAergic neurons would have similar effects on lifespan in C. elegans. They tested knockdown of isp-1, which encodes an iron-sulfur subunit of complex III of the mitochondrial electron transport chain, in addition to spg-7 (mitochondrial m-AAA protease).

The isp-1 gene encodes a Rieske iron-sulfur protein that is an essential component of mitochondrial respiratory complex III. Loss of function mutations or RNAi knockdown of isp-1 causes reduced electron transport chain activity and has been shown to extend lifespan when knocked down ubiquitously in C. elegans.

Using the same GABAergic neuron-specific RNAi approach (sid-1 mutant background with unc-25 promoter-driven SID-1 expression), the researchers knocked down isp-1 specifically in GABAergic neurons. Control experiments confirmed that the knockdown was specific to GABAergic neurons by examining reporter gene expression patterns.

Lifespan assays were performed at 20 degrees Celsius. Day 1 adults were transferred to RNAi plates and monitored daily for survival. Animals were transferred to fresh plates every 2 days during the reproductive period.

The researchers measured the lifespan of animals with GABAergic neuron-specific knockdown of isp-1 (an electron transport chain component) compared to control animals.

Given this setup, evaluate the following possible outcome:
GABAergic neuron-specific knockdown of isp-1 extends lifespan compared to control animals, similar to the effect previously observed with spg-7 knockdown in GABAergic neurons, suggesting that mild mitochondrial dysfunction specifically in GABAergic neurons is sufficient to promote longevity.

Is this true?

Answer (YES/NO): YES